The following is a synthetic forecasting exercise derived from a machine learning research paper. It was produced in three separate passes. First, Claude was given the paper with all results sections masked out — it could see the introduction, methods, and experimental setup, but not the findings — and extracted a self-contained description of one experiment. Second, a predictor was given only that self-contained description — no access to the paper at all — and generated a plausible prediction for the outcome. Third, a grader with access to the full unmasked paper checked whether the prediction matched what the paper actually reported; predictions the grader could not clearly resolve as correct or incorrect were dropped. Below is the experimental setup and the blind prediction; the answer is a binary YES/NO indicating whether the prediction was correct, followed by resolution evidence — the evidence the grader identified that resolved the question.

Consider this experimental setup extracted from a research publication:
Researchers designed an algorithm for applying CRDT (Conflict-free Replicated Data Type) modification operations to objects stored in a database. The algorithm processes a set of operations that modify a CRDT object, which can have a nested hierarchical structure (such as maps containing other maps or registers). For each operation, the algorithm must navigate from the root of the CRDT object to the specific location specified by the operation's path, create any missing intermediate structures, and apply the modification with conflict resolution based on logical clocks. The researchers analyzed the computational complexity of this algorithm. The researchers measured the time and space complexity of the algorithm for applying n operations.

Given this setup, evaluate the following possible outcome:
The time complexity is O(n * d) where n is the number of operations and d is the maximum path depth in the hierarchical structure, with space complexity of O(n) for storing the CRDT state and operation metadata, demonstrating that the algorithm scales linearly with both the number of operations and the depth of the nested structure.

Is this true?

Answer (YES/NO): NO